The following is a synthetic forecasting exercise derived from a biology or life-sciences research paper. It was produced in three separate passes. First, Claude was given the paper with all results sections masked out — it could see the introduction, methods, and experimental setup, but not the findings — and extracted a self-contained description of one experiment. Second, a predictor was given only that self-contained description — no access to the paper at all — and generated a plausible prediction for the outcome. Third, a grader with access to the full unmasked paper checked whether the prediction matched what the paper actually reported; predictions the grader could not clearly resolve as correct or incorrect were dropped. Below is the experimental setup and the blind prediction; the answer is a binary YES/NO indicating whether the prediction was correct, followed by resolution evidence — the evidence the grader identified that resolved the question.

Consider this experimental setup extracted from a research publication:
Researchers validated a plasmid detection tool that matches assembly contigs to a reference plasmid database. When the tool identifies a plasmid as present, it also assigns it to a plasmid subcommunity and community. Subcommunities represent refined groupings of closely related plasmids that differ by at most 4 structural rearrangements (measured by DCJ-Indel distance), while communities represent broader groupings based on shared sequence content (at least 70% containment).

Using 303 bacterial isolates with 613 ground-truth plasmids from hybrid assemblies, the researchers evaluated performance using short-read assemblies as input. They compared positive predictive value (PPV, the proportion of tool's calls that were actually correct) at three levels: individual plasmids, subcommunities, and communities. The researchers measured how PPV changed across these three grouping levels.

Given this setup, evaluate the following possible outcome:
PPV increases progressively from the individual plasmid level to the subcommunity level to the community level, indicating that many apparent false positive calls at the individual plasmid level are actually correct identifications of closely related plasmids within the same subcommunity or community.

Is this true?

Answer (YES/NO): YES